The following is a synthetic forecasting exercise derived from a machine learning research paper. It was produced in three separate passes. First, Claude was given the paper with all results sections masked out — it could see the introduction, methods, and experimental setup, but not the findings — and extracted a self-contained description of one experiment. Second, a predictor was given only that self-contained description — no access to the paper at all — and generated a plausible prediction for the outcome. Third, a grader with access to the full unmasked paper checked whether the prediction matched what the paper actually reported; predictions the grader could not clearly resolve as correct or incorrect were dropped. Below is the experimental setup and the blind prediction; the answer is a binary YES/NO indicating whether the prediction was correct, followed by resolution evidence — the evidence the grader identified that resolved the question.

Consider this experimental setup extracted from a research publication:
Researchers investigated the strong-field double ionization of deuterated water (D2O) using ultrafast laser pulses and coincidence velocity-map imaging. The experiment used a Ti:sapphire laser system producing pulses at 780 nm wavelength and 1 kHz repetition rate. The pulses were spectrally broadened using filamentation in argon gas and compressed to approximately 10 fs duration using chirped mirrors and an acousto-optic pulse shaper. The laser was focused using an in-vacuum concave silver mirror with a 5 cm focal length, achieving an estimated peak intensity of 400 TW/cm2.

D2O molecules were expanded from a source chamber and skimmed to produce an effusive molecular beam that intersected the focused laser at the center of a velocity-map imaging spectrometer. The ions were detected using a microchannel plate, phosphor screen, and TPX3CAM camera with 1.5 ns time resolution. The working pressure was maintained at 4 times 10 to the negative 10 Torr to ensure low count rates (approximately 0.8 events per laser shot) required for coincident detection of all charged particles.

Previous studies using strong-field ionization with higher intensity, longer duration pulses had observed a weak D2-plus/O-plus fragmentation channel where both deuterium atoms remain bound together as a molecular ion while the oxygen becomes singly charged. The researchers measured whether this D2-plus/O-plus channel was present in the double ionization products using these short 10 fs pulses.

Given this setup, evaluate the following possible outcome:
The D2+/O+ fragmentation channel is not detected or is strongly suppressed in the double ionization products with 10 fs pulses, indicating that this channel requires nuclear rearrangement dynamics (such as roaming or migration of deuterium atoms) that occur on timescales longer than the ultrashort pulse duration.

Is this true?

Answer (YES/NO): YES